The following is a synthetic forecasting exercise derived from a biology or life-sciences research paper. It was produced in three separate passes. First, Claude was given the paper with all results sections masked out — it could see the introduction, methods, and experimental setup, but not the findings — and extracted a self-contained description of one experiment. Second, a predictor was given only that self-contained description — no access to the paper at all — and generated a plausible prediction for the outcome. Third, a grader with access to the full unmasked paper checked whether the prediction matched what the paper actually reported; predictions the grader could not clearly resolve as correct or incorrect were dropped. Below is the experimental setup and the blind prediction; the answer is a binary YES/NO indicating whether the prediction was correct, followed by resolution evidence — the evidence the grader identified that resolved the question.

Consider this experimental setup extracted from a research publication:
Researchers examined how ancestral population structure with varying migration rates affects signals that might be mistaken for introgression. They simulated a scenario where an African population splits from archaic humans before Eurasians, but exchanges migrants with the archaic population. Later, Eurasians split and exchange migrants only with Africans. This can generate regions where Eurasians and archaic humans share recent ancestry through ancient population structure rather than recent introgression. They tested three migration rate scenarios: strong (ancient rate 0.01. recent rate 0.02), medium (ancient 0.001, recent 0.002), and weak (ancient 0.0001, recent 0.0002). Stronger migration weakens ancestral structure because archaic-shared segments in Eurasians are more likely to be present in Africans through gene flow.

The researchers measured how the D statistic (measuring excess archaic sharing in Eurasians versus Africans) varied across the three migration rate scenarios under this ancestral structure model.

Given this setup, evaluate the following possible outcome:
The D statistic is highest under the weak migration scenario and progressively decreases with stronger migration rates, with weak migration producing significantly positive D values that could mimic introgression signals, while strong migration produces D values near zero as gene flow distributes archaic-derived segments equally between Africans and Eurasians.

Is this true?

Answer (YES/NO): YES